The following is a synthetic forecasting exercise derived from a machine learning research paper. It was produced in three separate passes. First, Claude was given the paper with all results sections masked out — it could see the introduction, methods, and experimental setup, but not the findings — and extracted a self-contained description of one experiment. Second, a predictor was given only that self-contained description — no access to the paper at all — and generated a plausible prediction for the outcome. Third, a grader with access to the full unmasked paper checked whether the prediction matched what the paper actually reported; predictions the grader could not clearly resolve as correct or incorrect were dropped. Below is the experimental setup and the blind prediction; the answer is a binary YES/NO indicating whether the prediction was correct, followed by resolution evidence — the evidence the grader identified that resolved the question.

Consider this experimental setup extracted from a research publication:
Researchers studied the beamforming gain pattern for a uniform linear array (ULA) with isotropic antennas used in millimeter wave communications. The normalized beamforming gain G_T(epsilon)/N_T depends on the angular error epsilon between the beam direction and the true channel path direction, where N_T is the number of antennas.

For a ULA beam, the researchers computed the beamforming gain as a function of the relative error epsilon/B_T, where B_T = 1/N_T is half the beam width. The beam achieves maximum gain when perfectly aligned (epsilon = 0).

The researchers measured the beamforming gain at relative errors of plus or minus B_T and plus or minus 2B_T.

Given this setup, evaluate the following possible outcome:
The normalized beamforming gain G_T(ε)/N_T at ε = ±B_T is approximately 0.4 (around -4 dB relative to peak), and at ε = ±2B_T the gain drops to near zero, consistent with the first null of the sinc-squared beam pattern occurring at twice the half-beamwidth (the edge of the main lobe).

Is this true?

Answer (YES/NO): YES